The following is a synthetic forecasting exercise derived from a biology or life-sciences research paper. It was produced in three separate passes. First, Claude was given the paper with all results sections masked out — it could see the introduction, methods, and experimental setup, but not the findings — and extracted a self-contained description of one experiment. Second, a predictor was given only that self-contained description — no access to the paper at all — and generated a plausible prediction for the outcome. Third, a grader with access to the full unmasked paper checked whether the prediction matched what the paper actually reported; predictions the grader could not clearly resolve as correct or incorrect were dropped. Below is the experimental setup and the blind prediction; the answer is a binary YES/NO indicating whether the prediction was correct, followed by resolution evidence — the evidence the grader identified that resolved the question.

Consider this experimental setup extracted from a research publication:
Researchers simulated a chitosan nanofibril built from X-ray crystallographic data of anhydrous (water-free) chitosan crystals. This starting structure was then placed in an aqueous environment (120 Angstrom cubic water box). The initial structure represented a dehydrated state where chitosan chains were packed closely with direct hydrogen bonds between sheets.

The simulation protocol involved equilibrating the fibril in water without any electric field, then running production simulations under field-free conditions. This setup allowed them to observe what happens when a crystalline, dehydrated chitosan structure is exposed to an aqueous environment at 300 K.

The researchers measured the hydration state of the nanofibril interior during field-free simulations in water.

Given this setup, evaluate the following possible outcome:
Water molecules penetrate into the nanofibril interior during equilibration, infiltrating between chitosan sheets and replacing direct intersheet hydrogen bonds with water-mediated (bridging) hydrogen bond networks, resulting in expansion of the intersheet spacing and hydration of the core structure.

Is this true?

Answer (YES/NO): YES